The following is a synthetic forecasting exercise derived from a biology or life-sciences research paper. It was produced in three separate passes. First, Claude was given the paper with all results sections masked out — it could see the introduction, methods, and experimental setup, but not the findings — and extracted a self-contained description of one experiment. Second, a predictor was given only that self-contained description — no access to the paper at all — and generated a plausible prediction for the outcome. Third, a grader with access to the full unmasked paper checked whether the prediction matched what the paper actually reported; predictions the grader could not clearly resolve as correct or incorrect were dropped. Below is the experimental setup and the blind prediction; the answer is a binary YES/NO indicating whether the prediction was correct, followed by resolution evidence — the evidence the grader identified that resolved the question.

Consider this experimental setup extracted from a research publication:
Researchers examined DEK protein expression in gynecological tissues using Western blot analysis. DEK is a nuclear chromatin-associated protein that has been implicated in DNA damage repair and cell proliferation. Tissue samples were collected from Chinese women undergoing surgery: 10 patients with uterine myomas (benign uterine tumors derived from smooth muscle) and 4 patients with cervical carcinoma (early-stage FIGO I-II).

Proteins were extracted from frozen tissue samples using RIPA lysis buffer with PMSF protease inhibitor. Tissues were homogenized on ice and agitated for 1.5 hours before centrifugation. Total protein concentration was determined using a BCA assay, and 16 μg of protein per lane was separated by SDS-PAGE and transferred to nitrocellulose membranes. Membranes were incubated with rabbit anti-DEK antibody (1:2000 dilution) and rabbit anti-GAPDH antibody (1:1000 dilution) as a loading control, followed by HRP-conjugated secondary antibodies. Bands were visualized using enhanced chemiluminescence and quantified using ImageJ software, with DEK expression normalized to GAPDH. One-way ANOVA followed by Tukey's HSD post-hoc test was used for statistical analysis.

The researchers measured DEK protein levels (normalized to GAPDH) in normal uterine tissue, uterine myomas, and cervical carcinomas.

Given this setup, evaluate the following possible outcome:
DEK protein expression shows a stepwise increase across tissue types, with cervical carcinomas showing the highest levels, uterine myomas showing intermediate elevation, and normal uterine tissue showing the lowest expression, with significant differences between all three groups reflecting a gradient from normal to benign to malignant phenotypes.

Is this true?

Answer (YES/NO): NO